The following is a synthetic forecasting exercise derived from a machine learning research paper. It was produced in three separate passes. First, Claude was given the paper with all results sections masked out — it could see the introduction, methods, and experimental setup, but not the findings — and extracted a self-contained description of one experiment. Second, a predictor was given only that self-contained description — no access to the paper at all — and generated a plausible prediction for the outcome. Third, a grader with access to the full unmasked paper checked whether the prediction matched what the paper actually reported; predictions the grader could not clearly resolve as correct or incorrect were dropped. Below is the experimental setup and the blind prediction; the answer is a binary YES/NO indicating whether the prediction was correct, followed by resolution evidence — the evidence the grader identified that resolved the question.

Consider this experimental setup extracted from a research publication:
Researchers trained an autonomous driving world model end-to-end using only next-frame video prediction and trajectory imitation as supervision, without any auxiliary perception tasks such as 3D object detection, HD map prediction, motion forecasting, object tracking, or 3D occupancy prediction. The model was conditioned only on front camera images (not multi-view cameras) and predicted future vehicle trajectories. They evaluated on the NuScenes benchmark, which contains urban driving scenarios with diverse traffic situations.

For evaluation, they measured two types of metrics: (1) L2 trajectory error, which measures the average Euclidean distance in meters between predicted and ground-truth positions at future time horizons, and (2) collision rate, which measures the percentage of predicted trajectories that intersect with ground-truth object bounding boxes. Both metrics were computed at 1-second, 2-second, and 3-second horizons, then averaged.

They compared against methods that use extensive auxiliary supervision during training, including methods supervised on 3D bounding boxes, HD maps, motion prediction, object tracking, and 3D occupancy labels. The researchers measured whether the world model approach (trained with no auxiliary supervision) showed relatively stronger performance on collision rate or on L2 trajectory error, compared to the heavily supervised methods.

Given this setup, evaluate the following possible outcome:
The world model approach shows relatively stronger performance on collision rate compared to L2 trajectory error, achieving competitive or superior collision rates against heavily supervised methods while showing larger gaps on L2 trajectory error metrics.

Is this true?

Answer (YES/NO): YES